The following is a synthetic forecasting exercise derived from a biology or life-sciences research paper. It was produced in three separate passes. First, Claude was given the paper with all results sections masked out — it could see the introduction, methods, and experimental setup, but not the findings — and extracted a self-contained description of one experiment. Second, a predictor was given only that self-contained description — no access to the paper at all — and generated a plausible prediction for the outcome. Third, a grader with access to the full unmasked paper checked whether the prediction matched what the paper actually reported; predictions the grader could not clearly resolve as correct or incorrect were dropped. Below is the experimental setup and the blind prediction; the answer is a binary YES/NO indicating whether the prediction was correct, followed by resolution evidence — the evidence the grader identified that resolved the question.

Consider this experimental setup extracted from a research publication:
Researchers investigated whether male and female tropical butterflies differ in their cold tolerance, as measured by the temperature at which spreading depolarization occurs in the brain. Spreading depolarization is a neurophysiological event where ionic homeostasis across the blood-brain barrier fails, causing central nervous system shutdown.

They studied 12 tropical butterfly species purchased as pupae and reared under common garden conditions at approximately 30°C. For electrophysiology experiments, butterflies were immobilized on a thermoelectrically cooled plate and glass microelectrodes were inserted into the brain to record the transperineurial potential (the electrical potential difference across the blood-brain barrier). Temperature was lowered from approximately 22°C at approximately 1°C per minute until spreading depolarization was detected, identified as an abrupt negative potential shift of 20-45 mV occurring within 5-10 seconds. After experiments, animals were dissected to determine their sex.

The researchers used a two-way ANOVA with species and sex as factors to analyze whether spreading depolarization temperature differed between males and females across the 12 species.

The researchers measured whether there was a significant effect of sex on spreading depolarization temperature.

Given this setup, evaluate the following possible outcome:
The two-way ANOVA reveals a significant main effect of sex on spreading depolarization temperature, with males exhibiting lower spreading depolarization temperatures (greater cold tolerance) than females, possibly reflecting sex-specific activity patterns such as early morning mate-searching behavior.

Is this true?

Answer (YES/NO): NO